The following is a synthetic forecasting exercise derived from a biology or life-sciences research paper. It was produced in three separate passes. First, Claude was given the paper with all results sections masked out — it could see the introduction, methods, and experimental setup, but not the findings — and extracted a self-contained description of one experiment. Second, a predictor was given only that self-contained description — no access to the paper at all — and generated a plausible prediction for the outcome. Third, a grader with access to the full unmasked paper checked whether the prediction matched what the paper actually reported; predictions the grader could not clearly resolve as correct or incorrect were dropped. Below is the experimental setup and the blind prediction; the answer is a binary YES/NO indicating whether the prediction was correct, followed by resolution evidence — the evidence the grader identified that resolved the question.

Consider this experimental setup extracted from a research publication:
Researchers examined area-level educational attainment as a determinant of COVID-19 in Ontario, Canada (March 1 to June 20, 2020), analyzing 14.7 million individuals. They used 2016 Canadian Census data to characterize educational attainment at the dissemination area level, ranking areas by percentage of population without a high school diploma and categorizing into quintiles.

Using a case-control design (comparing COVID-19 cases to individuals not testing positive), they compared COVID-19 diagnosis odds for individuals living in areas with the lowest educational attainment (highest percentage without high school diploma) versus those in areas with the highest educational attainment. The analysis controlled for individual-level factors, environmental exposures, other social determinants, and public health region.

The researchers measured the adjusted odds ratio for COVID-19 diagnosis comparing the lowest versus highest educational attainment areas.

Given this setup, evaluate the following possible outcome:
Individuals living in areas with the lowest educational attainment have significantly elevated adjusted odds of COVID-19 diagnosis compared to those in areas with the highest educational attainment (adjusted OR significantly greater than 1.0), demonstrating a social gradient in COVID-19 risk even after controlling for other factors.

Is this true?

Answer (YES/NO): YES